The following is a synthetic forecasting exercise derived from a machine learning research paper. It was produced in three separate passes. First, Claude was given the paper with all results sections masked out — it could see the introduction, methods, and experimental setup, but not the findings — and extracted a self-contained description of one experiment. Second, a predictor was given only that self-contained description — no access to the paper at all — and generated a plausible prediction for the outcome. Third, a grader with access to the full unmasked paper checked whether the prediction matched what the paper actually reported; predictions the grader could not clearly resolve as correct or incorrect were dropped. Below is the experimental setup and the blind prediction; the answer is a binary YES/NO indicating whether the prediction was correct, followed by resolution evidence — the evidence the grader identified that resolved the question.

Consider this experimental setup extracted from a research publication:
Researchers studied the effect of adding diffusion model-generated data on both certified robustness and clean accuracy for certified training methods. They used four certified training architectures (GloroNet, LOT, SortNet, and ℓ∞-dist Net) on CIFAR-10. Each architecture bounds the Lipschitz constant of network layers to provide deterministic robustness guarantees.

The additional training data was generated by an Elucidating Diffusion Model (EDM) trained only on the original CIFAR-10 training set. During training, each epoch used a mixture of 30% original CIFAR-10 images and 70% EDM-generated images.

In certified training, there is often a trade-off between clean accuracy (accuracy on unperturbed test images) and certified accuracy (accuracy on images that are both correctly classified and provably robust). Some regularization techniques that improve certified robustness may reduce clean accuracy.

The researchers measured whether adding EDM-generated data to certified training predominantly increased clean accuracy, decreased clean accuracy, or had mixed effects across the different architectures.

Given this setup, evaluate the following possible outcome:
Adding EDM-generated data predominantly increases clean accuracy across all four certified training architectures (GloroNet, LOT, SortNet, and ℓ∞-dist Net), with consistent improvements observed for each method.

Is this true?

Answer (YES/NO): NO